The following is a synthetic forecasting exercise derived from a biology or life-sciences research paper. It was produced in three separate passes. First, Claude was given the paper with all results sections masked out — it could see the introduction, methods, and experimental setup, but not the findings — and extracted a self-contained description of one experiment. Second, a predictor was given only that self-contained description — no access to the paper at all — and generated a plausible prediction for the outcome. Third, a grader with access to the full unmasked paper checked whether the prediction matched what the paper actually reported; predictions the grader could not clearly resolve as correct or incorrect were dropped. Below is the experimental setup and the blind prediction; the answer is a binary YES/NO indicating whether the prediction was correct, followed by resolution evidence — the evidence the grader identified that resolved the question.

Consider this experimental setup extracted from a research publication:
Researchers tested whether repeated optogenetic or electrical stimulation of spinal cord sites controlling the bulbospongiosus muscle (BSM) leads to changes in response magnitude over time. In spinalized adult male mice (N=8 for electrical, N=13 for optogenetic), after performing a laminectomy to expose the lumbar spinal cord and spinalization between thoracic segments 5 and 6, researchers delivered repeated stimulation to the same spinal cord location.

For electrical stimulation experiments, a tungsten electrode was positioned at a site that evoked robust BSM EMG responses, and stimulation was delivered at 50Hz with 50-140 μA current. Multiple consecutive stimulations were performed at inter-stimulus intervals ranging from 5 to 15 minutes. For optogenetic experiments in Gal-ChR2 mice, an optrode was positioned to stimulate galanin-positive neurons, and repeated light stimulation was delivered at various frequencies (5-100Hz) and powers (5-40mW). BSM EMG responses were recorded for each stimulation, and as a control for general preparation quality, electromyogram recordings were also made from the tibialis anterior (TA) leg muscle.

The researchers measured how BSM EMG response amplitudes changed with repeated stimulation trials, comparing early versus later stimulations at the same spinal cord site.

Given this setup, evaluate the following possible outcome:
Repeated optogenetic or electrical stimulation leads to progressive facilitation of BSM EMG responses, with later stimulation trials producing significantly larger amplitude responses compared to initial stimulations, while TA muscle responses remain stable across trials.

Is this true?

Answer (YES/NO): NO